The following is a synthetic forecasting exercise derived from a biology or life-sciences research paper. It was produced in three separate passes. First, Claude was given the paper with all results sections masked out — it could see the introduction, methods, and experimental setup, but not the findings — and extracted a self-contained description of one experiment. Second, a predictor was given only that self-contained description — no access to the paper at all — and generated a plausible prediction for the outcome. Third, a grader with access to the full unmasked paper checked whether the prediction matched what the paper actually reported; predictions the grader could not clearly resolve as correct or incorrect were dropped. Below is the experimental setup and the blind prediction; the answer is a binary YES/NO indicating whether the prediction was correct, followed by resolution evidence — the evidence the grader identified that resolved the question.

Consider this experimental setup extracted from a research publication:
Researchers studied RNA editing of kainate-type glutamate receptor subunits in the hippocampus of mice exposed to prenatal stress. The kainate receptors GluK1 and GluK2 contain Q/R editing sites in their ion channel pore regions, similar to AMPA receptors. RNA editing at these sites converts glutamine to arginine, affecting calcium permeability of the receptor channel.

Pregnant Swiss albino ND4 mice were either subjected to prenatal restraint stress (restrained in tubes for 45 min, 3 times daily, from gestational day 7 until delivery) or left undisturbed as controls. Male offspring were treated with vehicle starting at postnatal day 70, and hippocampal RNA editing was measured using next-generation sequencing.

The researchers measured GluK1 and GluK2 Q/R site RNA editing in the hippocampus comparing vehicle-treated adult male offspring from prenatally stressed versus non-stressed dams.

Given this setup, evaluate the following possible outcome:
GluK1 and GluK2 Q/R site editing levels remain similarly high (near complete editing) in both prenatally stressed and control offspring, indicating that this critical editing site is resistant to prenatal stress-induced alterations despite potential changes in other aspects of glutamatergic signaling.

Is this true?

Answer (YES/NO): YES